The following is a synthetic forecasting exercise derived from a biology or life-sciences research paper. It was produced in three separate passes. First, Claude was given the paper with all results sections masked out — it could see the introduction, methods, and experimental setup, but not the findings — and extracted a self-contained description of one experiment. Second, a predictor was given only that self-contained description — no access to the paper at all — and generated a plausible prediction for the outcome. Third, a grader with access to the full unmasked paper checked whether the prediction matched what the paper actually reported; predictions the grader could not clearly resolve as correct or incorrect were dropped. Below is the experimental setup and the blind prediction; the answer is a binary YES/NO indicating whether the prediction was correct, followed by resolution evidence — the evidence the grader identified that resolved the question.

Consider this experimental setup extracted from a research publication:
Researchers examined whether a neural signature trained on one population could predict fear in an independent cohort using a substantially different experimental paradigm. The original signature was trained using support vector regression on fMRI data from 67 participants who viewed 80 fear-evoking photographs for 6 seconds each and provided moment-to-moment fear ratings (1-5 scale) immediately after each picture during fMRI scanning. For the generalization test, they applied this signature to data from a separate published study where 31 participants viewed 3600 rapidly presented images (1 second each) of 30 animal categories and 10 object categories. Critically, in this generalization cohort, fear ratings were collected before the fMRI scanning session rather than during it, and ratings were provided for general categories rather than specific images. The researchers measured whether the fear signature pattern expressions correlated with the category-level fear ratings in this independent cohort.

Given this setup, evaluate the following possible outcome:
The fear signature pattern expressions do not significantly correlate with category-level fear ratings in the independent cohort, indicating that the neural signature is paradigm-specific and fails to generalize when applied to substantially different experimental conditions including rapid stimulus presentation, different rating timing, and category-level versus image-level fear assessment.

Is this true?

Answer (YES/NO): NO